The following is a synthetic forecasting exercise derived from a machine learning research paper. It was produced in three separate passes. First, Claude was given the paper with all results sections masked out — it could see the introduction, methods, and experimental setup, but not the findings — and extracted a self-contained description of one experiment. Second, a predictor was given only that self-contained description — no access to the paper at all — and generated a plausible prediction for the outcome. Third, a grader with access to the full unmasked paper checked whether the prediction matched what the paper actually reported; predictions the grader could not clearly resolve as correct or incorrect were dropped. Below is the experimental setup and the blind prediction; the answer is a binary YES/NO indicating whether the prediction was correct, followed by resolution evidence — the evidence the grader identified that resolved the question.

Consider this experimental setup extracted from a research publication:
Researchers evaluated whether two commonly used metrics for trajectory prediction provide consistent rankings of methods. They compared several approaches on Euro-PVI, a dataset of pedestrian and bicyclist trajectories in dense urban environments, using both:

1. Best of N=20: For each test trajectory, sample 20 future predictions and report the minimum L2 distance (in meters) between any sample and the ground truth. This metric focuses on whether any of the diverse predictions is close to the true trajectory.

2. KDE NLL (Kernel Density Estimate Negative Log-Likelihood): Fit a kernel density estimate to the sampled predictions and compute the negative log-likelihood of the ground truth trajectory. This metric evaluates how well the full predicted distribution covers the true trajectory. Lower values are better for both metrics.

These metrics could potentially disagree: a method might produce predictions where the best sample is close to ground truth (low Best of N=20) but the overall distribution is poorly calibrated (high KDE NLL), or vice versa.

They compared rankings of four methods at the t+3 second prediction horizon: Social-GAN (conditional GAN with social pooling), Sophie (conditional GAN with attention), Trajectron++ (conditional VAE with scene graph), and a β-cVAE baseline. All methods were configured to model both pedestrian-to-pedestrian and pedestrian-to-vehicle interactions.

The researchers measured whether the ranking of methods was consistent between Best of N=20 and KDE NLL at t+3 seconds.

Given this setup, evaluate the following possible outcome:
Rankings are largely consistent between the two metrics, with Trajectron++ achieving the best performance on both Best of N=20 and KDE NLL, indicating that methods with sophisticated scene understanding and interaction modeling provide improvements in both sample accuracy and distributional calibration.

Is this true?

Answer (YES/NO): YES